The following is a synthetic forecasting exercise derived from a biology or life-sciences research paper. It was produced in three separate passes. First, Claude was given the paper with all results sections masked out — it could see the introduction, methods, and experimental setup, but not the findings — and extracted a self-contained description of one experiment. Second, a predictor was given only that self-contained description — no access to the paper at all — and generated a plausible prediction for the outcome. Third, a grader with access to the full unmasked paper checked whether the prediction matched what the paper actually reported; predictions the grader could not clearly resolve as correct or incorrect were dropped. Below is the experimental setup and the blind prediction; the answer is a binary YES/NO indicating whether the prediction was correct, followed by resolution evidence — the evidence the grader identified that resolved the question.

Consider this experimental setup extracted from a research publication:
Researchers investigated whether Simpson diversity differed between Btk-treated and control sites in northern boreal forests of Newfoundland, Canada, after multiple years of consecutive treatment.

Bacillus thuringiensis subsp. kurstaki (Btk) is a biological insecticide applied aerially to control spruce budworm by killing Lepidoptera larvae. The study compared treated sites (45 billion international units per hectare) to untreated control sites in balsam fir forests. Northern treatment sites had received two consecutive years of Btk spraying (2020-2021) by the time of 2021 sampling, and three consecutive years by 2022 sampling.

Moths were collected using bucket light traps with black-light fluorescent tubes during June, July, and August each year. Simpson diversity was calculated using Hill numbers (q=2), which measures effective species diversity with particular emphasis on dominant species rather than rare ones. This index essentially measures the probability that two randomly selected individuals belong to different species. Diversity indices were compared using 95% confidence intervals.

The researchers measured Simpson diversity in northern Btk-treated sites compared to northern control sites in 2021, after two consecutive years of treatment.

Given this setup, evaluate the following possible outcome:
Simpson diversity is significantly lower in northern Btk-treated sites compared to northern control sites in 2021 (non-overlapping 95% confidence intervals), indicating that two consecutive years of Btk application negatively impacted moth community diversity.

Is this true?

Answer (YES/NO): YES